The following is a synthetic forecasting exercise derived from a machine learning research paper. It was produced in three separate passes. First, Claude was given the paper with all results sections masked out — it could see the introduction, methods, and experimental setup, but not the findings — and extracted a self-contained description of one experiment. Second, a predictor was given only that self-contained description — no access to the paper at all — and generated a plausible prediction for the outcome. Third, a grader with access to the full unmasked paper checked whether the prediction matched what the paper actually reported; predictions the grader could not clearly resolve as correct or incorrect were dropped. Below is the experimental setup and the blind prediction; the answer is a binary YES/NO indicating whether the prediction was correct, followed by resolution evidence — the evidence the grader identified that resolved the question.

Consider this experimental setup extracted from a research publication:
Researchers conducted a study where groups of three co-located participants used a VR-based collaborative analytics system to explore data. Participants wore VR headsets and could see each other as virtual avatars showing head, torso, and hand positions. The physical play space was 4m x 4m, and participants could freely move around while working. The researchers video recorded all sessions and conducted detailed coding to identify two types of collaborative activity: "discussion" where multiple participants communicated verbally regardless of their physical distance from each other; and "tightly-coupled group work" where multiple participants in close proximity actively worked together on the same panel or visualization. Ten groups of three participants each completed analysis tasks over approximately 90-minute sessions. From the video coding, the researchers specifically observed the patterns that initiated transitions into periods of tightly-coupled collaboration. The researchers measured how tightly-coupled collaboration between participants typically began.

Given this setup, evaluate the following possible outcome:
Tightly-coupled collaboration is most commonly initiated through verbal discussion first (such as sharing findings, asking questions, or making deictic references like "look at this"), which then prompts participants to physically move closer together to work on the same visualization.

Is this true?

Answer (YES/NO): YES